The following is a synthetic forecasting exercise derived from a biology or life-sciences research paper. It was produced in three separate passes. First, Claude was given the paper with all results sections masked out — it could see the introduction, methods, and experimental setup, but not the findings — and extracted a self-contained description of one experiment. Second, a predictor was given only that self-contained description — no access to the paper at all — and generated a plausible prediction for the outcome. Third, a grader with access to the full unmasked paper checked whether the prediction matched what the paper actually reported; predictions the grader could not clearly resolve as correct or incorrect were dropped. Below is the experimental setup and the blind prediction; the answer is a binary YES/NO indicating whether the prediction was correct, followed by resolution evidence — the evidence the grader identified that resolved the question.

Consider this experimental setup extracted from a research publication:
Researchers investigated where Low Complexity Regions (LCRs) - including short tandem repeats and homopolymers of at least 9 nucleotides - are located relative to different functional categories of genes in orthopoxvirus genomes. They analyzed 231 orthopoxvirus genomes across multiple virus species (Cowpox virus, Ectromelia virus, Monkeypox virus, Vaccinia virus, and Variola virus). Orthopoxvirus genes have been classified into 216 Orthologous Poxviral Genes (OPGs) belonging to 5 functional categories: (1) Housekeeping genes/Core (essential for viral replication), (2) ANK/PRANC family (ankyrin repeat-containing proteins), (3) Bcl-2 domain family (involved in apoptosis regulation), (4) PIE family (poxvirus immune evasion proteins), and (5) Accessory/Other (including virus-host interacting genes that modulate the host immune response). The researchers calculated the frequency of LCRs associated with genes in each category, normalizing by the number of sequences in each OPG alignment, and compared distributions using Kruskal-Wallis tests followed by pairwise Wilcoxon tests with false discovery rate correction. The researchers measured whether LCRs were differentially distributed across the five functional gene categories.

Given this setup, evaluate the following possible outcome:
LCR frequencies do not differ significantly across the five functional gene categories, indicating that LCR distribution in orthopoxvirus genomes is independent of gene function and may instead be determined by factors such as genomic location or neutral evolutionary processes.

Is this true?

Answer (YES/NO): NO